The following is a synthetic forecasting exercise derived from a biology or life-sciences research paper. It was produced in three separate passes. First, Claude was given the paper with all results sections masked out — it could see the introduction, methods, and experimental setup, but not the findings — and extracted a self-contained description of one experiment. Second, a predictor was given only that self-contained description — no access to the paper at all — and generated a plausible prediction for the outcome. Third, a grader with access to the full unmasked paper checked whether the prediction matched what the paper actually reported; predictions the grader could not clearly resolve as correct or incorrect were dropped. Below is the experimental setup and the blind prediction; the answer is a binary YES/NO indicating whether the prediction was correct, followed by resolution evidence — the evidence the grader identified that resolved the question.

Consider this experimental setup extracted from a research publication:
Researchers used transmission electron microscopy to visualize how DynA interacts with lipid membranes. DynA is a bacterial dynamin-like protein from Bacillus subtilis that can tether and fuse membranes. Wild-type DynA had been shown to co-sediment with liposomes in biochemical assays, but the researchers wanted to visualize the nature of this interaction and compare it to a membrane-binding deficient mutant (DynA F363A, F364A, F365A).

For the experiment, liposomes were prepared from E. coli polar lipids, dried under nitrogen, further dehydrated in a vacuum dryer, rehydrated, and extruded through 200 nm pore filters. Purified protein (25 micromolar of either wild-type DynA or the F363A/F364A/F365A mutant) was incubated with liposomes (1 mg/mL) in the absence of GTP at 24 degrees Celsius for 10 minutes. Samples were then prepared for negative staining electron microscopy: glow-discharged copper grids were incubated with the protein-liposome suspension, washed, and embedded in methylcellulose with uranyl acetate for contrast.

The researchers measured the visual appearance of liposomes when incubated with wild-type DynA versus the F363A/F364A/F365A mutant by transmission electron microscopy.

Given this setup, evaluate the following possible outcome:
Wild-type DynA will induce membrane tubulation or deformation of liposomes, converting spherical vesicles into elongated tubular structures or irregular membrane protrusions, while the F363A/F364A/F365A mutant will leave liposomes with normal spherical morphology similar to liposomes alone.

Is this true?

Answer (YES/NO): NO